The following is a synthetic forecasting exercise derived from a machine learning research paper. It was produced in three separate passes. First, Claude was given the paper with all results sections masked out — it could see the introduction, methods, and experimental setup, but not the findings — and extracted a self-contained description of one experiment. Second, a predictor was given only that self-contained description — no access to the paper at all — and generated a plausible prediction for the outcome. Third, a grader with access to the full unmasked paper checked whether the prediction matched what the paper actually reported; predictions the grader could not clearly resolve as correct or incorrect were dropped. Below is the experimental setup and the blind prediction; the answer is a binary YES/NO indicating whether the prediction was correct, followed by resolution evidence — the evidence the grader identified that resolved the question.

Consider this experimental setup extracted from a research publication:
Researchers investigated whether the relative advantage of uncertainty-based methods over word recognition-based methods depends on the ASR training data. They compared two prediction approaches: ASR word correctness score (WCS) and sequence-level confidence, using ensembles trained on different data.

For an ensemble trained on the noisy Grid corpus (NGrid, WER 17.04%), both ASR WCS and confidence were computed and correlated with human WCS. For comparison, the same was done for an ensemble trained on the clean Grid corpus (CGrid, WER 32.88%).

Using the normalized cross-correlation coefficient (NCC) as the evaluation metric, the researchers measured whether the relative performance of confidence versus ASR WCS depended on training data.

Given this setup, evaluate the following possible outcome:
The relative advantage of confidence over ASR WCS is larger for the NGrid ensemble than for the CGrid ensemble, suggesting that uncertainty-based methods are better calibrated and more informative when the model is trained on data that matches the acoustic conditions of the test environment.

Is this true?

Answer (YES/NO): YES